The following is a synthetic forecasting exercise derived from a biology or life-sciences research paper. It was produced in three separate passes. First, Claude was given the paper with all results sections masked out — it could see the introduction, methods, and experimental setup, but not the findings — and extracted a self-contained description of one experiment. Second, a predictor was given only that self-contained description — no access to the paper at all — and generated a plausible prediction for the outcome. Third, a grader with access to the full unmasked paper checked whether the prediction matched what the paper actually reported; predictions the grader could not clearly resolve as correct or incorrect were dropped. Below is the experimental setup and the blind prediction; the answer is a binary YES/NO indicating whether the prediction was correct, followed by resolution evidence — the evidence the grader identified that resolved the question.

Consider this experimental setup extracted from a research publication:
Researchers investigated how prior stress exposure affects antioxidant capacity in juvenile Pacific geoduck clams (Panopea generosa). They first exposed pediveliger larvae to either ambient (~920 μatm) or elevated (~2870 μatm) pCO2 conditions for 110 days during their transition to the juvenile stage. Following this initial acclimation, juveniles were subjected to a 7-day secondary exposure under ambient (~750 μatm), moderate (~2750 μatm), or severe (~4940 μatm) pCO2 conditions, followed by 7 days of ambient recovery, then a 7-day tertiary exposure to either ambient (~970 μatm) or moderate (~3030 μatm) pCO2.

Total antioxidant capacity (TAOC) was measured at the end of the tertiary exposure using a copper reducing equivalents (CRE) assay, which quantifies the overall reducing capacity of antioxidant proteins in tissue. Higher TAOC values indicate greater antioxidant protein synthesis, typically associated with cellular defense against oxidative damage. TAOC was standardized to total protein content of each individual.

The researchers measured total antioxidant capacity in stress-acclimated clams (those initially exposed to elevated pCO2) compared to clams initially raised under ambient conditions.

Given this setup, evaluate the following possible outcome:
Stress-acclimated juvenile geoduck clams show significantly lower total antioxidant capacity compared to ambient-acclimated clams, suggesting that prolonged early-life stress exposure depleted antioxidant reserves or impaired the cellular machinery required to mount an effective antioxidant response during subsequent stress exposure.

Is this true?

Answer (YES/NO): NO